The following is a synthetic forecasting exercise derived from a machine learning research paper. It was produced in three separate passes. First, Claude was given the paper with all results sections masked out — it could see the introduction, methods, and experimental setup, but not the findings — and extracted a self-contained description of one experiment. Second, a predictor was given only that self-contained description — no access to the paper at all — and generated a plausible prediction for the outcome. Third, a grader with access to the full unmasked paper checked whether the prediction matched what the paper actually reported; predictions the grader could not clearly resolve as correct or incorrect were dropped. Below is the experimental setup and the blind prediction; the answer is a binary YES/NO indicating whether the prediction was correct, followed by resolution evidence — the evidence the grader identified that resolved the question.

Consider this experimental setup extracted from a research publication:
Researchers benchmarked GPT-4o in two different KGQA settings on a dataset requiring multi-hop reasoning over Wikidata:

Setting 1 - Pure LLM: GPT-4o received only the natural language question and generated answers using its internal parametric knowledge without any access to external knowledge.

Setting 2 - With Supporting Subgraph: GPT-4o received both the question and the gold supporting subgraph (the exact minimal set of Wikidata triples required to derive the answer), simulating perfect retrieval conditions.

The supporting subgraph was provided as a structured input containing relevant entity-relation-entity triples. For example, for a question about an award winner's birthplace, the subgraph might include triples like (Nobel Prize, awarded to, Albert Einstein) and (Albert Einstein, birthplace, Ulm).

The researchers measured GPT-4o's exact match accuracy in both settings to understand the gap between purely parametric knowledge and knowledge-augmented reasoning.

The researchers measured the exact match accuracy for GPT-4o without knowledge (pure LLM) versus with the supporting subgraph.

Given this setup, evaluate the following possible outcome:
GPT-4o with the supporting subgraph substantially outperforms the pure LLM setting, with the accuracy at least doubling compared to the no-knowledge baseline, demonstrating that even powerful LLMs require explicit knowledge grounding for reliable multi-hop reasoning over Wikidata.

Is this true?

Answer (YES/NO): NO